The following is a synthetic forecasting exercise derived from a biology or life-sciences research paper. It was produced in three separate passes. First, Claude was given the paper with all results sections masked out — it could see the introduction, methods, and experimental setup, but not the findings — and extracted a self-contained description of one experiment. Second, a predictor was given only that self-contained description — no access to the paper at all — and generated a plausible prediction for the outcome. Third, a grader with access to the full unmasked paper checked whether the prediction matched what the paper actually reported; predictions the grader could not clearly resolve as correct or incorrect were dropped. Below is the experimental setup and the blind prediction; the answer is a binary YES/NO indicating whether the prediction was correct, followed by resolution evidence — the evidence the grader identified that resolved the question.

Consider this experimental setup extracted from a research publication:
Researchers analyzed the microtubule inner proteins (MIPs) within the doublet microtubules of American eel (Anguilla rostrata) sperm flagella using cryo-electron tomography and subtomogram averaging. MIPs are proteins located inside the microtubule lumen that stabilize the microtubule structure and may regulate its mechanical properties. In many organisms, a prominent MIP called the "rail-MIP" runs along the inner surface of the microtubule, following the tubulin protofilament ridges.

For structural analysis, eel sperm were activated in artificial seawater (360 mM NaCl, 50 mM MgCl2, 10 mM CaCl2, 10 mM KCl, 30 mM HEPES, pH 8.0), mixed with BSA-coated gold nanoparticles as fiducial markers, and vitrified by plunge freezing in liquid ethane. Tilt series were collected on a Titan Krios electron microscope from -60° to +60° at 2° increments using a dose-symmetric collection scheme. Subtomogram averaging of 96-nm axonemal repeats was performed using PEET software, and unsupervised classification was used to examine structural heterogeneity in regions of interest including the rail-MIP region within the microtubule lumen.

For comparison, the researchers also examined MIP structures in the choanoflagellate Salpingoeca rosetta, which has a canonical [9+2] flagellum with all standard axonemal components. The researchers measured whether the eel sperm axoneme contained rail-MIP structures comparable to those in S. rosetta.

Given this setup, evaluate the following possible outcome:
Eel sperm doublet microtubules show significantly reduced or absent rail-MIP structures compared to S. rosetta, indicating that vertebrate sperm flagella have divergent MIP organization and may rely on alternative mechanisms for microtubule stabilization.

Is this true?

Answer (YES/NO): NO